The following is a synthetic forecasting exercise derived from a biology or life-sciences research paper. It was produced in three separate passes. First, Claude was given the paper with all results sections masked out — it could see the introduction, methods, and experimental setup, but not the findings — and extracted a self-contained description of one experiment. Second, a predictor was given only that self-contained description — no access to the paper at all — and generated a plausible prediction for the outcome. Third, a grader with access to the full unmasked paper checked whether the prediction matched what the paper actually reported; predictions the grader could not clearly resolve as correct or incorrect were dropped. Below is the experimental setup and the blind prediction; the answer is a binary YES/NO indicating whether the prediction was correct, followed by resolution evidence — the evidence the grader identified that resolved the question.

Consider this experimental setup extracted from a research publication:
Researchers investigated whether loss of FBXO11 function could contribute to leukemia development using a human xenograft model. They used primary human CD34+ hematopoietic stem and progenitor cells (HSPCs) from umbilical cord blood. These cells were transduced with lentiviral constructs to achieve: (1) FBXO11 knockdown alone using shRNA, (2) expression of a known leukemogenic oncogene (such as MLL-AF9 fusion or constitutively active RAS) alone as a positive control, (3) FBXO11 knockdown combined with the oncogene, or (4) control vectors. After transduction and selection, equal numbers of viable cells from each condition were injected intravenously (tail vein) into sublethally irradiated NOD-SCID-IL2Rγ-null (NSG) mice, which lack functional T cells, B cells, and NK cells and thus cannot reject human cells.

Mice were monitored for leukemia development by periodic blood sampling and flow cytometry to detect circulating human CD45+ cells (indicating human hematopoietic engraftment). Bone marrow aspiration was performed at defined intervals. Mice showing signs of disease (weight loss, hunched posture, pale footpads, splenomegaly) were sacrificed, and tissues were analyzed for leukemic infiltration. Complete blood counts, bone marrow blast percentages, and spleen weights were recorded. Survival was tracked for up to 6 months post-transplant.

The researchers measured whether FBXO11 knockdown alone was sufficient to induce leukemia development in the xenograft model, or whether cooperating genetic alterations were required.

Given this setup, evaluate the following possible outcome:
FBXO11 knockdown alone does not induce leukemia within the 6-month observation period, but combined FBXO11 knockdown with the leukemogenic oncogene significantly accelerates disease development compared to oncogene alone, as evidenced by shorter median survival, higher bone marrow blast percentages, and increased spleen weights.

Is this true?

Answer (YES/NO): NO